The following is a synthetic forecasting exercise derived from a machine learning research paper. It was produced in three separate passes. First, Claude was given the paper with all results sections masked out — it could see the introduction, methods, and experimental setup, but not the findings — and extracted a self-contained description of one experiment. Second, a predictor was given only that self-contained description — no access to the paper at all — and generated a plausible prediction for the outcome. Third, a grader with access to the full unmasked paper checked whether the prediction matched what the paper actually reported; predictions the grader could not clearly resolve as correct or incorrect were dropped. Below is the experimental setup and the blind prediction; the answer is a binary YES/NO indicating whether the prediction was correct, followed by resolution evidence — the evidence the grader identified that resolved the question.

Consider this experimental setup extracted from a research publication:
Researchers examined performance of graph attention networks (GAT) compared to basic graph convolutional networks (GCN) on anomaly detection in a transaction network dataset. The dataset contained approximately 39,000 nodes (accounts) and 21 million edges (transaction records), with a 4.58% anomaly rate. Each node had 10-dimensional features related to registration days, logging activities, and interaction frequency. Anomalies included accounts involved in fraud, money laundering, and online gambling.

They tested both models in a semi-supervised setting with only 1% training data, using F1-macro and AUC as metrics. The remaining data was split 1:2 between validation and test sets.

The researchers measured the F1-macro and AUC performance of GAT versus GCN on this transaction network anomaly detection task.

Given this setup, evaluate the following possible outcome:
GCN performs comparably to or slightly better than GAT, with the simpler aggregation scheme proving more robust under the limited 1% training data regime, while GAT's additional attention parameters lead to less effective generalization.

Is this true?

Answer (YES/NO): NO